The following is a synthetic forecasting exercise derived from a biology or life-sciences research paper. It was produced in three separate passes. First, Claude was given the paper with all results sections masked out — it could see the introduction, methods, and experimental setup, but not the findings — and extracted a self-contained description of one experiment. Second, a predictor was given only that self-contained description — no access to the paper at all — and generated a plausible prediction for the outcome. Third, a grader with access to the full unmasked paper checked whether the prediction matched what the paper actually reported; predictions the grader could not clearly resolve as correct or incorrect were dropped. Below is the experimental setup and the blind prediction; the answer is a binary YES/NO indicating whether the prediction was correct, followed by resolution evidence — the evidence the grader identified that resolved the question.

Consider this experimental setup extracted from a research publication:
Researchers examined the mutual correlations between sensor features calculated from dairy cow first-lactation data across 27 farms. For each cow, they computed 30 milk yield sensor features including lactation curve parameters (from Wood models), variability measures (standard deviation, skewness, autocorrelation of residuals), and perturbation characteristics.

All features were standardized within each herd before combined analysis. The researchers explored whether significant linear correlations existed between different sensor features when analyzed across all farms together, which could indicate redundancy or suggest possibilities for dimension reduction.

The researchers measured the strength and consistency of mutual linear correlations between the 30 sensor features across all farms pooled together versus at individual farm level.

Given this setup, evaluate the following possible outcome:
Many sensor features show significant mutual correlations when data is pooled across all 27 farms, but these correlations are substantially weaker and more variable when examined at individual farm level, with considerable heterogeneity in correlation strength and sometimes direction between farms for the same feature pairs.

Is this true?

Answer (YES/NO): NO